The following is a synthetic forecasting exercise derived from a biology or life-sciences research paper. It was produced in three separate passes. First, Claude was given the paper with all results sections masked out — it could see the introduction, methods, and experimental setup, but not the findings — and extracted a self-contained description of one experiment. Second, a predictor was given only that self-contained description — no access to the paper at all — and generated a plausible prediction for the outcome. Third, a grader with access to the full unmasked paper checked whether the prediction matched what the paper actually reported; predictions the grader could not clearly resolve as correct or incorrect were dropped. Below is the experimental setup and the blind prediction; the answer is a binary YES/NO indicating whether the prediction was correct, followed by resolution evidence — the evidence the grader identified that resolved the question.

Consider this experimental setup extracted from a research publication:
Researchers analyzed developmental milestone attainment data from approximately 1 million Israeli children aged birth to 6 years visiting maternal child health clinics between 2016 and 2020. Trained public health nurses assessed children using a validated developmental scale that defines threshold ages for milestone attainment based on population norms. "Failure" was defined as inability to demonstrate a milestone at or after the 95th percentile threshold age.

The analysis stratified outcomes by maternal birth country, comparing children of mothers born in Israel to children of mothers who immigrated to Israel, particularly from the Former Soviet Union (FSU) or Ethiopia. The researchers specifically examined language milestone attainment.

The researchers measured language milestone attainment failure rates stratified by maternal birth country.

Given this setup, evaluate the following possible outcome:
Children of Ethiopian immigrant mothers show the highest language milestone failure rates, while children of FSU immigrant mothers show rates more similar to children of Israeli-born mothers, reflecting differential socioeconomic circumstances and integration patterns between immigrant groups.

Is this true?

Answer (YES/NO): NO